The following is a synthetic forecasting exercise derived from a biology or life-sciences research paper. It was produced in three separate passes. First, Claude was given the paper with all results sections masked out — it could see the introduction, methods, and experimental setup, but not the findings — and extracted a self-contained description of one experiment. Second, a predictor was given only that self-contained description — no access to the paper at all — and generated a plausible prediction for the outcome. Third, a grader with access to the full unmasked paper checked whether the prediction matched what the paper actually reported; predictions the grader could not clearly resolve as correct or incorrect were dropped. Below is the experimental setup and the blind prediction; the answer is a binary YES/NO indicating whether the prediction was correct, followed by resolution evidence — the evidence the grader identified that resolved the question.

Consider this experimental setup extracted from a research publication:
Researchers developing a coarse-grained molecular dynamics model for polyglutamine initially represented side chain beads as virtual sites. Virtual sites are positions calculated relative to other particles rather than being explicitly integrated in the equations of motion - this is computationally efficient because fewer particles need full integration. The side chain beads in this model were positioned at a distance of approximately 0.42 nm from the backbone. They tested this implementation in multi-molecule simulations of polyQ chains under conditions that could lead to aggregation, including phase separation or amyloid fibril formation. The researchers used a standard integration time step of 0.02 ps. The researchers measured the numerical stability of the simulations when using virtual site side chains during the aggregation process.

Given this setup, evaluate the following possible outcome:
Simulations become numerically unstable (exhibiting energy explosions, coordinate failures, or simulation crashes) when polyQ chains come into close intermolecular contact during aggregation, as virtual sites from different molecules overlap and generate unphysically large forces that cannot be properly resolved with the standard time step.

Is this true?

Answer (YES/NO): NO